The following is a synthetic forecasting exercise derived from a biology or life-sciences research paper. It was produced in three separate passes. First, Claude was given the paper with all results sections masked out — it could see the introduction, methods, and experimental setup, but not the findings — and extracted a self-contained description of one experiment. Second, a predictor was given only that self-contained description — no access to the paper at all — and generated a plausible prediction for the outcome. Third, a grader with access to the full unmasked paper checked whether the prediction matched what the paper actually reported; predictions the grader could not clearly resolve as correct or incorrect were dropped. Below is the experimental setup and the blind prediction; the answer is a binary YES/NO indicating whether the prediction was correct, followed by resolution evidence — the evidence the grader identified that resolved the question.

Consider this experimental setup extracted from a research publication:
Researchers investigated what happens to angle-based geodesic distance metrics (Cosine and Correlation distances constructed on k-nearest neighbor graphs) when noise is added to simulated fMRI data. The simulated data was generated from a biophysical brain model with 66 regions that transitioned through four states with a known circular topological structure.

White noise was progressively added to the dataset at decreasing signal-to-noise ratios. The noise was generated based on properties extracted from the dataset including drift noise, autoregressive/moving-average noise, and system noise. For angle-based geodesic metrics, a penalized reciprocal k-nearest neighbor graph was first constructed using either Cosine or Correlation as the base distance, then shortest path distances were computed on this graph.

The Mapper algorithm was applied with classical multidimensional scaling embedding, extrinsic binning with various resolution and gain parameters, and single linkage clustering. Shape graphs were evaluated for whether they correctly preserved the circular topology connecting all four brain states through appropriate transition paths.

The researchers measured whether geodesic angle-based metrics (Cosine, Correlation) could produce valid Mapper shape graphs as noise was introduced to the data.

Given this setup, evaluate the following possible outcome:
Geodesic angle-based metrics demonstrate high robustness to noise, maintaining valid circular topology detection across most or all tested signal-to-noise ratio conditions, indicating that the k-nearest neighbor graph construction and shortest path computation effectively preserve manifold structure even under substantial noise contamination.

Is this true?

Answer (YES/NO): NO